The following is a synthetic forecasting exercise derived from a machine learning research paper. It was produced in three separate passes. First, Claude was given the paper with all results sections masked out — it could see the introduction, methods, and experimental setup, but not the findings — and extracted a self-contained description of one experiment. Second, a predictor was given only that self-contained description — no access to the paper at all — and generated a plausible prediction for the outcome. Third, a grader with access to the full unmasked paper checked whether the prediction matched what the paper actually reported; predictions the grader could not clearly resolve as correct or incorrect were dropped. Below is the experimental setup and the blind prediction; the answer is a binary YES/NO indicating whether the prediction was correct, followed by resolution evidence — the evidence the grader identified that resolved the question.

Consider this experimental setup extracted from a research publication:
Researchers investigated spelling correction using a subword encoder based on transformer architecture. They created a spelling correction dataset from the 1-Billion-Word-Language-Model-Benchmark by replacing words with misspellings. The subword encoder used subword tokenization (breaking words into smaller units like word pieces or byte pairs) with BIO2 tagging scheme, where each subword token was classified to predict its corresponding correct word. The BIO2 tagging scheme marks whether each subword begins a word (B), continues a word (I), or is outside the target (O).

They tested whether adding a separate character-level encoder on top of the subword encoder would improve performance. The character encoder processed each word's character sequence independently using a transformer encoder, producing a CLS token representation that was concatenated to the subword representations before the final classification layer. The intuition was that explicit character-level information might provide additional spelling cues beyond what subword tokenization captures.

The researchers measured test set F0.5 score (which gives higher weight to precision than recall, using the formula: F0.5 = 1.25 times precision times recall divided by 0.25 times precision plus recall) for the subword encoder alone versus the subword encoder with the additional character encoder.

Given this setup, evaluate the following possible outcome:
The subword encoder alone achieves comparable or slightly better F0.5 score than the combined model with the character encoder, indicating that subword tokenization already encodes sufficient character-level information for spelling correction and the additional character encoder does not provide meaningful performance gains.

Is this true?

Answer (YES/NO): YES